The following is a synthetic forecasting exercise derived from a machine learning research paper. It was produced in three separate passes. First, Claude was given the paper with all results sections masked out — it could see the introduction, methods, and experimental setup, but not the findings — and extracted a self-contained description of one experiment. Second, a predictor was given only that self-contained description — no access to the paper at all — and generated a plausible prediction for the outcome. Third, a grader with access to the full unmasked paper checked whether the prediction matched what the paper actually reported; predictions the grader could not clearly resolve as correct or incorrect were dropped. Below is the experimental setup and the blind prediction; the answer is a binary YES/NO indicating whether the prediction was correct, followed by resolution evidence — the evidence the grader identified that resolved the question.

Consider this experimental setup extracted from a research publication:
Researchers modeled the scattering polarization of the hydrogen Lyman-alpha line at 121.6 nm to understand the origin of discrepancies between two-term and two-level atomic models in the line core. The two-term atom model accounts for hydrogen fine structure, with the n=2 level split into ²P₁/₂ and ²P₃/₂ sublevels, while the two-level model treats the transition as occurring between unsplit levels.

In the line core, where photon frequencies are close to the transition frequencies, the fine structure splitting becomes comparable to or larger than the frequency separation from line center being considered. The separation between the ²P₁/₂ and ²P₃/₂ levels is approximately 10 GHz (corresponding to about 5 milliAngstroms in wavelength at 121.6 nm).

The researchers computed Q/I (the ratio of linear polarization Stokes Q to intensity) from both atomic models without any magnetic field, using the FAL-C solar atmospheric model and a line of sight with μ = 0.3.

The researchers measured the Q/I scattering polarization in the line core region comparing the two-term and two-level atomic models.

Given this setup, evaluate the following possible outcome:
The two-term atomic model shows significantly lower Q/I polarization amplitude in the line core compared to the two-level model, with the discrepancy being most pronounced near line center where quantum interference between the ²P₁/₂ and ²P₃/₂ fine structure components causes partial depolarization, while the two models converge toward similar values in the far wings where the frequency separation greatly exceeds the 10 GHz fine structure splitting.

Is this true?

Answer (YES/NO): YES